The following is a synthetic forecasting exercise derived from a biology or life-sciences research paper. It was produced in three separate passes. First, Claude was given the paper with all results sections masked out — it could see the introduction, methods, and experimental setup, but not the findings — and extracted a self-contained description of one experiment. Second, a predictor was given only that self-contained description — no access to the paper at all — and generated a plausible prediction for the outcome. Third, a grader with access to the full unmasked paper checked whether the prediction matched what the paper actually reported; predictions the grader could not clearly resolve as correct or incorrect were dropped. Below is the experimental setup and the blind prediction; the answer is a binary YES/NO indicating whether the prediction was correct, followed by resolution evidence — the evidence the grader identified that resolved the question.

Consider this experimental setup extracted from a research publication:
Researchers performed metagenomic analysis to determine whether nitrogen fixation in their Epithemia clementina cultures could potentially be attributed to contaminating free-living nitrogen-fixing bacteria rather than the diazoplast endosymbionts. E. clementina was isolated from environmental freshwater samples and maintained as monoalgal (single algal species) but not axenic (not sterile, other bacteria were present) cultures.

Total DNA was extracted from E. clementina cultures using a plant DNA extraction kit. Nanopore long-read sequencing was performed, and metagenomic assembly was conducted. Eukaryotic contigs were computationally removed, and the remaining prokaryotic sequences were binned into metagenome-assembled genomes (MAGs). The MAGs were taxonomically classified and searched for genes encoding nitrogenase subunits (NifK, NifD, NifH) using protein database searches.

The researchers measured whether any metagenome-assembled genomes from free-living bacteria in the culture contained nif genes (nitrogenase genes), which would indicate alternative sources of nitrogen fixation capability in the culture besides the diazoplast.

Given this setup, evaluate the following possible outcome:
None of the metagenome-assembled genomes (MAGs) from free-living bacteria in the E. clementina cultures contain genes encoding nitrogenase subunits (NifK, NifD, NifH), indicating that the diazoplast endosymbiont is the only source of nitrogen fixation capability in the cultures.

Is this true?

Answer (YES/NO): NO